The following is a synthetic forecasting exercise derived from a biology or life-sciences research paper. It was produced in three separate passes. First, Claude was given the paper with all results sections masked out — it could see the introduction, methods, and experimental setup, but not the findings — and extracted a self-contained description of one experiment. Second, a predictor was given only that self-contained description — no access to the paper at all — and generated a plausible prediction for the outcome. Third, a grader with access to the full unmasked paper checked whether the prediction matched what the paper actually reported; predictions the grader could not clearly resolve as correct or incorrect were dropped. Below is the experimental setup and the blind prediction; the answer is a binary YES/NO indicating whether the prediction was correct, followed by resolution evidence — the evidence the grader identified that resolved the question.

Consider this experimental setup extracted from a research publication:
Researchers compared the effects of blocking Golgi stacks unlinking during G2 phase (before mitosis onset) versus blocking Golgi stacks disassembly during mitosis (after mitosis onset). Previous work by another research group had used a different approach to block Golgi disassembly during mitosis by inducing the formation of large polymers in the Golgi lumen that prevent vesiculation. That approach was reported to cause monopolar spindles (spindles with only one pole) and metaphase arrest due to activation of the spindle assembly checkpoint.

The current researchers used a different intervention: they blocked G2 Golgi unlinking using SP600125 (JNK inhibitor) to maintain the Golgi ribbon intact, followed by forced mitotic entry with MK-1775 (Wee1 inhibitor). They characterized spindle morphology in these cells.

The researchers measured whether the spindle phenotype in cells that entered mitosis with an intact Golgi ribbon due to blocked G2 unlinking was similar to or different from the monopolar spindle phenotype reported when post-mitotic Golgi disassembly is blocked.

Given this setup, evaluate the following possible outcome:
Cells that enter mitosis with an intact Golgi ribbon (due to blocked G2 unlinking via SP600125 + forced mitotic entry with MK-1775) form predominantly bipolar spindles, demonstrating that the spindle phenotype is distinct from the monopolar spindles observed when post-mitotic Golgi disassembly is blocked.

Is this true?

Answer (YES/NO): NO